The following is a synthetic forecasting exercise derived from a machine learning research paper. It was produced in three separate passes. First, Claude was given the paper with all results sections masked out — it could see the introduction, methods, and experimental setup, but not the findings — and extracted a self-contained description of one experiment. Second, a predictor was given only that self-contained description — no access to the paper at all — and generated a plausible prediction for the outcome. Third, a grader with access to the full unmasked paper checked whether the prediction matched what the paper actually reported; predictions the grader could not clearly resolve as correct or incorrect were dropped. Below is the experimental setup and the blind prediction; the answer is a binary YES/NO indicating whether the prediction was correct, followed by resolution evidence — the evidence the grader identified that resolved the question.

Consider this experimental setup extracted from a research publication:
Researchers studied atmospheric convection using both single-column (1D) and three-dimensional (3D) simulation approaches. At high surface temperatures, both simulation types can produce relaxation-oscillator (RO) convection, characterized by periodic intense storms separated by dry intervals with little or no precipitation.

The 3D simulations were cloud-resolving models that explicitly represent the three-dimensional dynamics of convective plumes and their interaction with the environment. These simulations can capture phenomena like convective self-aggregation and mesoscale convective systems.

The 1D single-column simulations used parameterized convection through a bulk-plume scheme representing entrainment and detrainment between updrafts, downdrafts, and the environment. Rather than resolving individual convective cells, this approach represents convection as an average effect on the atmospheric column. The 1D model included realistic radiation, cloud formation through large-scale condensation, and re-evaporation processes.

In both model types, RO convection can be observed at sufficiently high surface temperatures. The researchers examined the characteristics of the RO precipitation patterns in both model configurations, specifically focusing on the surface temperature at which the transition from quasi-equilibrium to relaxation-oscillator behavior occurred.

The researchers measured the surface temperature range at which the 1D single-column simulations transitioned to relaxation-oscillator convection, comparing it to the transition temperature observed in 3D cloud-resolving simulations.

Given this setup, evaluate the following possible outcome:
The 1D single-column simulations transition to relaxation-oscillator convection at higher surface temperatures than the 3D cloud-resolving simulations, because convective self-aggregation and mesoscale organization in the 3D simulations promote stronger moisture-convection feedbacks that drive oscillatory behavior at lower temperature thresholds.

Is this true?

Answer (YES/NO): NO